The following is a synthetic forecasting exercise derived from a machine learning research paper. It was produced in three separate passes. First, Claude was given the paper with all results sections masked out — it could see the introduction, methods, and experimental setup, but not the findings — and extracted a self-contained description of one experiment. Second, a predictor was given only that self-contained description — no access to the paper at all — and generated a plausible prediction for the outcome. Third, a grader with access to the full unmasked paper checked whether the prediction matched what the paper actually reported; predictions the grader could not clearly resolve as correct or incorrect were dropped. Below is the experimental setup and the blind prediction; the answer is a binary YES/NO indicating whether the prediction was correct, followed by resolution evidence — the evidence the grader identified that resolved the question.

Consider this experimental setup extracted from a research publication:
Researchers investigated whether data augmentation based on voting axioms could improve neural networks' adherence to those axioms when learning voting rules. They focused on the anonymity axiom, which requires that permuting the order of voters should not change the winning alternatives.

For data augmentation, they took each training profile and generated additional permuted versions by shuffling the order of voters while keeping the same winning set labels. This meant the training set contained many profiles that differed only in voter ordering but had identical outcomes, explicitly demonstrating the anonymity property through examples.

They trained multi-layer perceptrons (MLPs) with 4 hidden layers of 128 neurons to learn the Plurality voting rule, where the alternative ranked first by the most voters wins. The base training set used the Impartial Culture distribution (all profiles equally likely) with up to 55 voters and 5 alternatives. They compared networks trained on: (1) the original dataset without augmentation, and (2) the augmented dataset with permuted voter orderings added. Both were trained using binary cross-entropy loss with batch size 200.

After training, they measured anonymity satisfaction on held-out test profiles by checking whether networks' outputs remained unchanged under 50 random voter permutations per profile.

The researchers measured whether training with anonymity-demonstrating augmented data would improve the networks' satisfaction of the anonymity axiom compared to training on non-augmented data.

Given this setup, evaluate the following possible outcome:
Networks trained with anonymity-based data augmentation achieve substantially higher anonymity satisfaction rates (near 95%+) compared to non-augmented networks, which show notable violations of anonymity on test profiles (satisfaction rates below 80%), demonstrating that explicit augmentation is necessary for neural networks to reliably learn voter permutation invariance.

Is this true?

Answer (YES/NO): NO